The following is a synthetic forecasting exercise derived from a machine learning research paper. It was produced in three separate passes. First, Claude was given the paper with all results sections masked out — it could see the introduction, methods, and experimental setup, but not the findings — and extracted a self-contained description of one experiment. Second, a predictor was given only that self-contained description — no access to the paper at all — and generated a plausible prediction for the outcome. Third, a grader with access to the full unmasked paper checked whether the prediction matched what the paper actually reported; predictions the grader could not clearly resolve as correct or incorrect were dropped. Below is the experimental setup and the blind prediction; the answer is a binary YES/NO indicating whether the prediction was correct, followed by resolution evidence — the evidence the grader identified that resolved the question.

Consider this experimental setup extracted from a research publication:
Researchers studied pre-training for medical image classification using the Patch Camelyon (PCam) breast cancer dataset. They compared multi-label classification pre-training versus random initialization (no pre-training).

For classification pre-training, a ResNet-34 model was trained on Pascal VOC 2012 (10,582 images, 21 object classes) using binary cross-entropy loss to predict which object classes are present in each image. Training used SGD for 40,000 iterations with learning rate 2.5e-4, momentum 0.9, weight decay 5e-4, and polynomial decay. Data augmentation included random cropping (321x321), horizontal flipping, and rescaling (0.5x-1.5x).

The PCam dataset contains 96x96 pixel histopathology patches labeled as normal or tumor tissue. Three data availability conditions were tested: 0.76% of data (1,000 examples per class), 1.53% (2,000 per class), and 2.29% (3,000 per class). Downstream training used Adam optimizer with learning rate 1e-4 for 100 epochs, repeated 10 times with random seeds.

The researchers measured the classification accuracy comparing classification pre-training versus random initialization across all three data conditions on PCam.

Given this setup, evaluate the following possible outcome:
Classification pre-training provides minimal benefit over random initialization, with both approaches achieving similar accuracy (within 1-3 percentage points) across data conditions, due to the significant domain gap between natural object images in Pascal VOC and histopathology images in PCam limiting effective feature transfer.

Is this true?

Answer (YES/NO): NO